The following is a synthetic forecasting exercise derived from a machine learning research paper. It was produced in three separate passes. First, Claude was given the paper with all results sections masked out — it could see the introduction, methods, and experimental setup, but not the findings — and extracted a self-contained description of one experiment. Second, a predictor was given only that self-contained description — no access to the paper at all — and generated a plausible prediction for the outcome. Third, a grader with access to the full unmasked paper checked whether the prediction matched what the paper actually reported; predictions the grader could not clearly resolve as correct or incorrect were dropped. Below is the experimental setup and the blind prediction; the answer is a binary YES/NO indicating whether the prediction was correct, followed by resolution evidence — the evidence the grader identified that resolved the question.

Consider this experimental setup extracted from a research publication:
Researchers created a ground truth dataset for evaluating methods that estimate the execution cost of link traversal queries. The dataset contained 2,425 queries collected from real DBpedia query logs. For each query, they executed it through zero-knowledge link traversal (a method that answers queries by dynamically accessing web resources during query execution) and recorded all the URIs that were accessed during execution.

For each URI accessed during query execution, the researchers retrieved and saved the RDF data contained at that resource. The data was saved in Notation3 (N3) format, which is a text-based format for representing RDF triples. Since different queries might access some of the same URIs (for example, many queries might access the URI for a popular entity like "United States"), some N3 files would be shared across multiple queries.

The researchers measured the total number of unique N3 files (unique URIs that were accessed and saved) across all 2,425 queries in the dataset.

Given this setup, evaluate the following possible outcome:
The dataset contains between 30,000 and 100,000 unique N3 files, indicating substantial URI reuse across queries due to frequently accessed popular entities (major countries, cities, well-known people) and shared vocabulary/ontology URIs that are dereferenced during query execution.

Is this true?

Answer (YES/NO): YES